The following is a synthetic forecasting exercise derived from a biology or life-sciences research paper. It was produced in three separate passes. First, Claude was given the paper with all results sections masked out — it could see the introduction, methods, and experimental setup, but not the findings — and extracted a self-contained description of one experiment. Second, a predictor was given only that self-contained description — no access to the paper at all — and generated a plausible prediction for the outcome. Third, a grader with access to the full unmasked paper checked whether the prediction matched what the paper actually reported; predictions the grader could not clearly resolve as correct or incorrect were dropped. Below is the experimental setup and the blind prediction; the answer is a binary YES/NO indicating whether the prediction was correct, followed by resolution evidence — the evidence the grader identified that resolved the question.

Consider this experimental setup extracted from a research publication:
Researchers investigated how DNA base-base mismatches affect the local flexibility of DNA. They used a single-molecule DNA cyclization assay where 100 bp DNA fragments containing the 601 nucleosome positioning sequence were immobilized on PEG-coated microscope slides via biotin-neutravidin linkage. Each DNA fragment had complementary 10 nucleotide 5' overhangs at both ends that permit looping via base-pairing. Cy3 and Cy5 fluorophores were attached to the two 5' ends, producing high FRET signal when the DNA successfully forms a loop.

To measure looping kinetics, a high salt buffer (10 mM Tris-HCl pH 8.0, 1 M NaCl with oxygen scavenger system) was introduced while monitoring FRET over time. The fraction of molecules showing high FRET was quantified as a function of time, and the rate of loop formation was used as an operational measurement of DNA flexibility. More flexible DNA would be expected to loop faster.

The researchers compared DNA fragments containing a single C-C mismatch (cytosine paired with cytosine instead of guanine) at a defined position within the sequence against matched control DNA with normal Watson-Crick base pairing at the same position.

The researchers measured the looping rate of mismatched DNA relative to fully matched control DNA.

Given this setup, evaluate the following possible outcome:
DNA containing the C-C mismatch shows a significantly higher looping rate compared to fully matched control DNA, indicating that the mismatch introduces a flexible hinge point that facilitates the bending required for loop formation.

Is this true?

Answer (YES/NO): YES